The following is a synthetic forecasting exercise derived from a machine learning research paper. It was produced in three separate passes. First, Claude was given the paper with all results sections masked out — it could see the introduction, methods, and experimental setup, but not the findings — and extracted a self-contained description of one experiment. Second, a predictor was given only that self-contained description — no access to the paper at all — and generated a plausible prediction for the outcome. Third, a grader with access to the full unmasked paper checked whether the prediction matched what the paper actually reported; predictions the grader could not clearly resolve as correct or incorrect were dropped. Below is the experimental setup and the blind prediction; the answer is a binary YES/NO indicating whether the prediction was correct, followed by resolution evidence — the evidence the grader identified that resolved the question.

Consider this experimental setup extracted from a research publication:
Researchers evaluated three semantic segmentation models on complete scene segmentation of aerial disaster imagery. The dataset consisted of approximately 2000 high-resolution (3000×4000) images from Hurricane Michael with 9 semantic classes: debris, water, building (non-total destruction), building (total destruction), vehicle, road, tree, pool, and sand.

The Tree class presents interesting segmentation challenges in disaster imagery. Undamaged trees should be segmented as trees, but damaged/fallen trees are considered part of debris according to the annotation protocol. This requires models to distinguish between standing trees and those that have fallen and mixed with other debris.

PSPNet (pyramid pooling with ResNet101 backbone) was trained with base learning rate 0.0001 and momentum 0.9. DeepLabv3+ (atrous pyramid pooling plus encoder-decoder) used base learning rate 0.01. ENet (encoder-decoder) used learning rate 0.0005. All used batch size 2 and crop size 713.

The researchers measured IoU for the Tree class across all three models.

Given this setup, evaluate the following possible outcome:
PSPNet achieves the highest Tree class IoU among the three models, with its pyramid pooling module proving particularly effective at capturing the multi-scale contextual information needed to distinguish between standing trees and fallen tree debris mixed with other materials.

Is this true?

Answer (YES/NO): YES